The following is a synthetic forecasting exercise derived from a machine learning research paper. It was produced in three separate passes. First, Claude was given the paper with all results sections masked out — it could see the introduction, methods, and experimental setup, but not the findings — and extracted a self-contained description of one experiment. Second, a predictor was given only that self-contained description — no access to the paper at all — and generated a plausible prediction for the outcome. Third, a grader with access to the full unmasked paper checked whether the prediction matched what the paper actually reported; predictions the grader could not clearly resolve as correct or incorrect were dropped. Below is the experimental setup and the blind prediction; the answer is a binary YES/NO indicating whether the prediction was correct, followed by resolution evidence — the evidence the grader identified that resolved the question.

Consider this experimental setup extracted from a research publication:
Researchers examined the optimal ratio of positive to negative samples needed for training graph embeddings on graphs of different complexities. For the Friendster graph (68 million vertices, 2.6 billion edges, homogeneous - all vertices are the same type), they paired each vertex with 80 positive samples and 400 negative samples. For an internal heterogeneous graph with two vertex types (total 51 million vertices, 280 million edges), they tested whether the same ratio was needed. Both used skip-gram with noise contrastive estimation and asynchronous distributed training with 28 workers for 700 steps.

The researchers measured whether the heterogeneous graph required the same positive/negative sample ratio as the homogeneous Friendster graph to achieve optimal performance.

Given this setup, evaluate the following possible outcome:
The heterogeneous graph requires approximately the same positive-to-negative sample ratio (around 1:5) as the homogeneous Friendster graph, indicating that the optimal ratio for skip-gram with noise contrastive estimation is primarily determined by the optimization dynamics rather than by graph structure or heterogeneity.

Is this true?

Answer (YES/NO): YES